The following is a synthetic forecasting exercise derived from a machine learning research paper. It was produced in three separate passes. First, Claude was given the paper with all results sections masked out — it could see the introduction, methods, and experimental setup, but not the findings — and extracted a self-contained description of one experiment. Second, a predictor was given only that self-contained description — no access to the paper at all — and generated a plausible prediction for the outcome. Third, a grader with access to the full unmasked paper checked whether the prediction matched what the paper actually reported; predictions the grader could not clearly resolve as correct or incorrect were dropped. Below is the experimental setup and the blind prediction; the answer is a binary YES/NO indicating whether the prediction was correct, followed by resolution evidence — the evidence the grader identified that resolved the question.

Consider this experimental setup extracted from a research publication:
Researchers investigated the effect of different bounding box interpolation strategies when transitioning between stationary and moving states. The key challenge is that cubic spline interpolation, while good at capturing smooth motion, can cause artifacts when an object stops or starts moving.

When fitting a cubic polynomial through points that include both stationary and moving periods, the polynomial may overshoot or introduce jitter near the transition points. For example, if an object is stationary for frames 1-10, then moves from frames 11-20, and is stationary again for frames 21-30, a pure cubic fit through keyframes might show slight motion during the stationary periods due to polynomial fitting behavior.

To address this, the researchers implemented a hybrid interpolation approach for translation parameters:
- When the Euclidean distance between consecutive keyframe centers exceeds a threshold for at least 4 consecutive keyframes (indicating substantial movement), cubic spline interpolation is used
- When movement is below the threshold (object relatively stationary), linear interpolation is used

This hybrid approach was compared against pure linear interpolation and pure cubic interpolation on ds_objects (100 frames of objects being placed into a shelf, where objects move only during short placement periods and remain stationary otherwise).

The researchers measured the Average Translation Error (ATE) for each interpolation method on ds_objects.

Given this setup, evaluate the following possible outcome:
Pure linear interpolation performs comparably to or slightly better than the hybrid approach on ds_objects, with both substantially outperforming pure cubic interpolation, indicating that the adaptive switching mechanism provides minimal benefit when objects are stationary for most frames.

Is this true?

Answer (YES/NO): NO